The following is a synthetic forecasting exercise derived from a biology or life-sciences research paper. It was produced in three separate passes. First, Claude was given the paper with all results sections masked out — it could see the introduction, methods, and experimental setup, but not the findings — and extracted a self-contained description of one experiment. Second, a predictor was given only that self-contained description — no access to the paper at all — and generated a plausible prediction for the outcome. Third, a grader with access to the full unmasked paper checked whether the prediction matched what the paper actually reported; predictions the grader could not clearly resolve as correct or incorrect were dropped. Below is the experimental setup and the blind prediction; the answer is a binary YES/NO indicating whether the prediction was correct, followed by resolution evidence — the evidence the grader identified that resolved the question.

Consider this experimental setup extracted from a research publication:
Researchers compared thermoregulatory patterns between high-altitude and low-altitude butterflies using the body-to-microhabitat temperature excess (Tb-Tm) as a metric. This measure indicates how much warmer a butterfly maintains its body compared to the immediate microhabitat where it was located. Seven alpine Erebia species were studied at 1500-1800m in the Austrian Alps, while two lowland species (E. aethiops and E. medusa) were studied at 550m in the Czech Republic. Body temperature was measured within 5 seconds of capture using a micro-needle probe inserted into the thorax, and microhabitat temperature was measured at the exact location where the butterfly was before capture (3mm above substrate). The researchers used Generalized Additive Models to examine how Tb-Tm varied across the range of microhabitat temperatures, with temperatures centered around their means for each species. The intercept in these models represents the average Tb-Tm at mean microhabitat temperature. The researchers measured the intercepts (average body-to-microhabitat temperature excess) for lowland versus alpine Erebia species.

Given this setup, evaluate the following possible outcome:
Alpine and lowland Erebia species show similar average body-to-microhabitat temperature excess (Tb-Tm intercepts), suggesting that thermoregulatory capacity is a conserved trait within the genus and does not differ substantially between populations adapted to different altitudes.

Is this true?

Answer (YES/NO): NO